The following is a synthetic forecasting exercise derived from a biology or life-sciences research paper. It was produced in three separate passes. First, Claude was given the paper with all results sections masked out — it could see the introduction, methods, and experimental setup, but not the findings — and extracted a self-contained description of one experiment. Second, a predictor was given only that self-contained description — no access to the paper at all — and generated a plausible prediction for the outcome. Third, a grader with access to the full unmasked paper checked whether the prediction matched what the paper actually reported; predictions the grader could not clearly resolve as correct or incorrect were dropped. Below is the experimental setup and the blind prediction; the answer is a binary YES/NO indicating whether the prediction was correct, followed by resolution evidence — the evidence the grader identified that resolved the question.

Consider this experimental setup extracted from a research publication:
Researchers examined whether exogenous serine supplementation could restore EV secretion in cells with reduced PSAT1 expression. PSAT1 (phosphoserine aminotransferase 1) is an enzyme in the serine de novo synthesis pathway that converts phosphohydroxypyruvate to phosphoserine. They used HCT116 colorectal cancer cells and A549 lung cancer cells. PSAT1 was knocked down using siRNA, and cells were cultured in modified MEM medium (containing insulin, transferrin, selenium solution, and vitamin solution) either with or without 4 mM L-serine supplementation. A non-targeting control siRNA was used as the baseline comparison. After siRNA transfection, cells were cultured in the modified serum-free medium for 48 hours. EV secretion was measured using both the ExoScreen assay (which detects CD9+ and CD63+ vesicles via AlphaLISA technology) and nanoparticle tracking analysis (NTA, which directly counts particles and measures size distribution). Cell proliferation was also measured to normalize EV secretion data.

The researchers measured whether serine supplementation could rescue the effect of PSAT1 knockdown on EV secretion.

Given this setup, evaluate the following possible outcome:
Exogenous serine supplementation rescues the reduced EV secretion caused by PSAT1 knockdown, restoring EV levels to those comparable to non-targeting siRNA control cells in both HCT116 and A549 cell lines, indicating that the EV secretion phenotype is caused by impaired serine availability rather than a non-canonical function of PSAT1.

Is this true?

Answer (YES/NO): YES